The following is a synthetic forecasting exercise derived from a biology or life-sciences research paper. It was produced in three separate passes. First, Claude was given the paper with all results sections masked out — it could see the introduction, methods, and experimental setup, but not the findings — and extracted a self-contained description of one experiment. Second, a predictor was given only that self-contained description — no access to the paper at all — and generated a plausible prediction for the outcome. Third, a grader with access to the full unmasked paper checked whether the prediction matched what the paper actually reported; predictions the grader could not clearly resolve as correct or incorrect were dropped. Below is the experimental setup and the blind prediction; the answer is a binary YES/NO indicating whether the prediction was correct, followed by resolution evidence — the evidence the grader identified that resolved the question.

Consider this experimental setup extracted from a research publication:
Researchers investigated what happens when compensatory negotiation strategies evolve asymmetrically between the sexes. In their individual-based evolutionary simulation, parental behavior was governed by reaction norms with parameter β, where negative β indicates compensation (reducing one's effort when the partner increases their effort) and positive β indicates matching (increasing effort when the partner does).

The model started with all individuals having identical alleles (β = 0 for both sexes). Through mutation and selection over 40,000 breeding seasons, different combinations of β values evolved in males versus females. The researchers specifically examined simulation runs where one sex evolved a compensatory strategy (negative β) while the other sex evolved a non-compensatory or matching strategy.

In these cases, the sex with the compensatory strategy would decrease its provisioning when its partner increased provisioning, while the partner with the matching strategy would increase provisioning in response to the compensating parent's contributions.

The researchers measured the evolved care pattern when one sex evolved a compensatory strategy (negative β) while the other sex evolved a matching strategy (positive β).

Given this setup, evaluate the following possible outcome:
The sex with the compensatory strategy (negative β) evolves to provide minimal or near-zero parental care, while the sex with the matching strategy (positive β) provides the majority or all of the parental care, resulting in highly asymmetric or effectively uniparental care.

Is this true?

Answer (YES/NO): NO